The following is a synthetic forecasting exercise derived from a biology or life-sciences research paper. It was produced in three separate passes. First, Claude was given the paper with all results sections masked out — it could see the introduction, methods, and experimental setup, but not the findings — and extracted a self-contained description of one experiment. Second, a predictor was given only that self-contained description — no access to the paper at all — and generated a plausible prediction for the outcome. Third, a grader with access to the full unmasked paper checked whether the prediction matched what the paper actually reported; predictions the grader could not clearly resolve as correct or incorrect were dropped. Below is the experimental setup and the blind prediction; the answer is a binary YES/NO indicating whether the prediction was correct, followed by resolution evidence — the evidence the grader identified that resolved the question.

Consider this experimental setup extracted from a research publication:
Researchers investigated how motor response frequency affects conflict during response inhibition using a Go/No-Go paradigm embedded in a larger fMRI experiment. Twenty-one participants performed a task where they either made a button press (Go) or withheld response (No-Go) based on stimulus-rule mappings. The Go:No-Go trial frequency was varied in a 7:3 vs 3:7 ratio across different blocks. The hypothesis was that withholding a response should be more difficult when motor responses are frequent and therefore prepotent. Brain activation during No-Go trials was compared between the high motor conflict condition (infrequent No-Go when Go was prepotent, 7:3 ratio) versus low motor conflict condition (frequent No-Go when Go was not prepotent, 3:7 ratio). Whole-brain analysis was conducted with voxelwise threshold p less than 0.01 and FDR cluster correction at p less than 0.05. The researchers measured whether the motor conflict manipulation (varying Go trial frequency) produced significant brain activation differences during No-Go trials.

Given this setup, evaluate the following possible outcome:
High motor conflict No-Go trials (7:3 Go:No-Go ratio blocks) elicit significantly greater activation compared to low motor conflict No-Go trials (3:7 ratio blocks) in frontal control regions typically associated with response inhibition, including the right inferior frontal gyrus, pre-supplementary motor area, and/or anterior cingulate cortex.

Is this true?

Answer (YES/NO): YES